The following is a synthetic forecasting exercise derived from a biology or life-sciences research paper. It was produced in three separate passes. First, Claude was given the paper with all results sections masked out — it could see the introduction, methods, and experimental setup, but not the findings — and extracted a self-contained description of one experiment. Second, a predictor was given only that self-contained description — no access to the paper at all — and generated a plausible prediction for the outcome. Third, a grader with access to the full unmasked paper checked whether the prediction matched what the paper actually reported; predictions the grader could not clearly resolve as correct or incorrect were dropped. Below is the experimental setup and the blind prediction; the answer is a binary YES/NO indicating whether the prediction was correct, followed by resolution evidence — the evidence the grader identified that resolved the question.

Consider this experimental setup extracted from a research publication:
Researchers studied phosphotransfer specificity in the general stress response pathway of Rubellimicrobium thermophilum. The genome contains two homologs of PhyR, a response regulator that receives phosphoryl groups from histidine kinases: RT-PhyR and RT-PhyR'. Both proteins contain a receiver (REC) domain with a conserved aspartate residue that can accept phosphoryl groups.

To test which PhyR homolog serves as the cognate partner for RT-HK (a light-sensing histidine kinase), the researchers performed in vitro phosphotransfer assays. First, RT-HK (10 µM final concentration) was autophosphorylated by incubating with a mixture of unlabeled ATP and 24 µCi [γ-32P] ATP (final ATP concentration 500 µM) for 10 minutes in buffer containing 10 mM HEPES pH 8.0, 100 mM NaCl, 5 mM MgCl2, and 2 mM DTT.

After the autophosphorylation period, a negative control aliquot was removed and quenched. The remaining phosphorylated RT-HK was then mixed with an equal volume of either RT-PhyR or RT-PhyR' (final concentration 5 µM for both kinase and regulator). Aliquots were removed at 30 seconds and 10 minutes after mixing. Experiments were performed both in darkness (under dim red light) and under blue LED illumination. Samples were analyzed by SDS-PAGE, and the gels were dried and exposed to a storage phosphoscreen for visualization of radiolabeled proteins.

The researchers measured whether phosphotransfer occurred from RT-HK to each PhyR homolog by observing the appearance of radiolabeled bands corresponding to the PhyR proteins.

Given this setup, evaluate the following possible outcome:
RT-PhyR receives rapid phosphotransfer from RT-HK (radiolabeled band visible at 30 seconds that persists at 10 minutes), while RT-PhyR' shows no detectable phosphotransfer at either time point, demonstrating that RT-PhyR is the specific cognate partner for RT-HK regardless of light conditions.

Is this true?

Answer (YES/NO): NO